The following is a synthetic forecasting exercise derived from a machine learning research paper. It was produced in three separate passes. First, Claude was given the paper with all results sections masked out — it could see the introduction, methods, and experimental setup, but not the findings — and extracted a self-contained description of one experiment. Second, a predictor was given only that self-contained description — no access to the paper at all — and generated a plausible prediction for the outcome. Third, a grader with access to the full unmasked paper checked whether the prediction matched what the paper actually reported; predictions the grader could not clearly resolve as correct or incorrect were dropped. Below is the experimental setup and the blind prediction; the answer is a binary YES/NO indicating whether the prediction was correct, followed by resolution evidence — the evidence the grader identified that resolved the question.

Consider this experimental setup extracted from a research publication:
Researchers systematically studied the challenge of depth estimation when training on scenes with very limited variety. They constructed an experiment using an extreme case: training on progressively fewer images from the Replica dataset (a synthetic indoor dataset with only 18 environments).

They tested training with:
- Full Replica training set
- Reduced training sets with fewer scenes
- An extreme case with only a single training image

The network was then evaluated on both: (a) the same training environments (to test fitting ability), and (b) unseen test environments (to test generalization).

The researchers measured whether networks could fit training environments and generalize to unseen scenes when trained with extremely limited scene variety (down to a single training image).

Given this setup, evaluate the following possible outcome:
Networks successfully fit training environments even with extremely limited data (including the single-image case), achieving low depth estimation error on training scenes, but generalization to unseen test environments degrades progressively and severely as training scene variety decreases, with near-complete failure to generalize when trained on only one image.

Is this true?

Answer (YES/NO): NO